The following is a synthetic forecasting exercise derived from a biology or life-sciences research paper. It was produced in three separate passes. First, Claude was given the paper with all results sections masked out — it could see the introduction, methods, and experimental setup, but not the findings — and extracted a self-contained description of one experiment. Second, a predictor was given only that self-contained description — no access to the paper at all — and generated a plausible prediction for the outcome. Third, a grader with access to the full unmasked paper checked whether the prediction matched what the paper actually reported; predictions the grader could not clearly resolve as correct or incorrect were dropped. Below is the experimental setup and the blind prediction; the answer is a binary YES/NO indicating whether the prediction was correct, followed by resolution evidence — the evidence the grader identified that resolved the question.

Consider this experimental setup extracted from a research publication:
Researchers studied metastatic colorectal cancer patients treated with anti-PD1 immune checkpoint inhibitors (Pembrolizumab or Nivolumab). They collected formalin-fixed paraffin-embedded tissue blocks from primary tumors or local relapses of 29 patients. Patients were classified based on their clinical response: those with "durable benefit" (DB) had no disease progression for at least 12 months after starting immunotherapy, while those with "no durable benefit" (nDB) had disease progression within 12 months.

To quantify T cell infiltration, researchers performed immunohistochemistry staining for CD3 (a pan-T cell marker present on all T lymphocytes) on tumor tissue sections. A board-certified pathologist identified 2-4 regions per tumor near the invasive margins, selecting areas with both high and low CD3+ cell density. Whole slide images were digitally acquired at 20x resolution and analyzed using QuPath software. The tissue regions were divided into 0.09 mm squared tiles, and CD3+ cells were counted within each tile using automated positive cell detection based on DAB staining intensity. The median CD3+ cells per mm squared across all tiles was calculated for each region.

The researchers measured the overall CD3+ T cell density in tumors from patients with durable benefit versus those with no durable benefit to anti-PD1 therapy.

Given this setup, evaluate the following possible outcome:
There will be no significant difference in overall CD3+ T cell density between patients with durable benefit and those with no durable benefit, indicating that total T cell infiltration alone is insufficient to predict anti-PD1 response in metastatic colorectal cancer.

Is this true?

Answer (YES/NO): YES